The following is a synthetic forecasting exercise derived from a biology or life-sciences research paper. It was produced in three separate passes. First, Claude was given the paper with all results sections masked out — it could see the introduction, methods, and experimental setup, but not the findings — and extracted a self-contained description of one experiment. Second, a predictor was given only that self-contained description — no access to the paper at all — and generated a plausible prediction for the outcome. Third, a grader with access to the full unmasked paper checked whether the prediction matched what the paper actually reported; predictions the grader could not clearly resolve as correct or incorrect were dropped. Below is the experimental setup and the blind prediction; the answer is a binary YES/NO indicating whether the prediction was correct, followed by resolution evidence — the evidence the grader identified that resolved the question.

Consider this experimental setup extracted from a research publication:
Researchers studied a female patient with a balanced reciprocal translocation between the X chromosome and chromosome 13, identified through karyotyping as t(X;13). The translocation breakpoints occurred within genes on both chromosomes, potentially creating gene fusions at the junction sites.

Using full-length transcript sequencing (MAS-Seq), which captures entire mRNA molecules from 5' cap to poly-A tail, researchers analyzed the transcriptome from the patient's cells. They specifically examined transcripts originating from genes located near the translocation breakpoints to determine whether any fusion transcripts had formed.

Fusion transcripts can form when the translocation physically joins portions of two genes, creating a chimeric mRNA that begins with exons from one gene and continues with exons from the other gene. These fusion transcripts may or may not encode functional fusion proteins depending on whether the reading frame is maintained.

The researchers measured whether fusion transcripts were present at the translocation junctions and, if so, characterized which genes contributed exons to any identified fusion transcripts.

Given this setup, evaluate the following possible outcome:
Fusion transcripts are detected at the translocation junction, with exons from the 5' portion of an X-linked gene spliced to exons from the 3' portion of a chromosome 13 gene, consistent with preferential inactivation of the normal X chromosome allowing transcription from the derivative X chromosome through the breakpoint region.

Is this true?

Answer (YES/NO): NO